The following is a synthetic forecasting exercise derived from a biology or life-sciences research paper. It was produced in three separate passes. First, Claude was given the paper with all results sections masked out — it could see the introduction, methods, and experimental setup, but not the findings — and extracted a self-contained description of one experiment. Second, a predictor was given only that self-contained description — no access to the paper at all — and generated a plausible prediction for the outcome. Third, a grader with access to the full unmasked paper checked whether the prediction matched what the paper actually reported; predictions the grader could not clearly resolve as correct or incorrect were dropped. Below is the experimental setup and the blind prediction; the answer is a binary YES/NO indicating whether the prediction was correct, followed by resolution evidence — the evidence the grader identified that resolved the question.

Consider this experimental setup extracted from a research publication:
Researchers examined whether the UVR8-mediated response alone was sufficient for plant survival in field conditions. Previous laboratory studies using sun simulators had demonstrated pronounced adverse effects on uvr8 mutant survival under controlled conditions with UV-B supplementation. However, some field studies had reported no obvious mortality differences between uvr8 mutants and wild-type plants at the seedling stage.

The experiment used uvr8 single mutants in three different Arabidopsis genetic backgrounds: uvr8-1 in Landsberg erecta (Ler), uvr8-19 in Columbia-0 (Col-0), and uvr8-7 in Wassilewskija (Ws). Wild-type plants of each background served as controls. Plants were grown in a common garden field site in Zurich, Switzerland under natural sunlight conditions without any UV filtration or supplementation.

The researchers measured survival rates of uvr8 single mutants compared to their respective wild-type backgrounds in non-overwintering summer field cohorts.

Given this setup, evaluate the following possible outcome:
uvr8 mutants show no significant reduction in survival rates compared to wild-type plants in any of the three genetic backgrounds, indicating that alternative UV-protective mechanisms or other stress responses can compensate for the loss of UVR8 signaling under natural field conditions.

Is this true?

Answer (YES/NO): NO